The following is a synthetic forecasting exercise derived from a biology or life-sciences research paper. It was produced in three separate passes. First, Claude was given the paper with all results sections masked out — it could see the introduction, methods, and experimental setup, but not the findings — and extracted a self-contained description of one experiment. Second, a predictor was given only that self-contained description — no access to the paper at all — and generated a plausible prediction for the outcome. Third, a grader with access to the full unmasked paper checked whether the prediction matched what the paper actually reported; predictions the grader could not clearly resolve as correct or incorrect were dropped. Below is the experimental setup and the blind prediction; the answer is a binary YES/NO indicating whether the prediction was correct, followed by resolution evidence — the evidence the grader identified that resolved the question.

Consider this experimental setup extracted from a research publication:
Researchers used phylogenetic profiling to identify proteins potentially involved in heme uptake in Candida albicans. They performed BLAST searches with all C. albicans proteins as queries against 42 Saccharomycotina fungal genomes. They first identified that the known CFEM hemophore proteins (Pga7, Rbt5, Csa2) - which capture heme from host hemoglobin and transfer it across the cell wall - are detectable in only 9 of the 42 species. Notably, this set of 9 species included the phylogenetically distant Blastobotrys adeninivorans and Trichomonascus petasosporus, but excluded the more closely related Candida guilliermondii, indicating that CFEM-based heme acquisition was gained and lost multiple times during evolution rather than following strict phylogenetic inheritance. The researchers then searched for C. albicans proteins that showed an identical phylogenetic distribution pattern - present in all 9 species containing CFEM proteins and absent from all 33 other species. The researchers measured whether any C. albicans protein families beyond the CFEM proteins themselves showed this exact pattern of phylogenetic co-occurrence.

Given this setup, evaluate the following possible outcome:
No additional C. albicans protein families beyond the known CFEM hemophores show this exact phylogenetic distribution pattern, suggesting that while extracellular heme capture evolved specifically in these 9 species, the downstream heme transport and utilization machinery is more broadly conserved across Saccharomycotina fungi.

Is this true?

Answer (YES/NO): NO